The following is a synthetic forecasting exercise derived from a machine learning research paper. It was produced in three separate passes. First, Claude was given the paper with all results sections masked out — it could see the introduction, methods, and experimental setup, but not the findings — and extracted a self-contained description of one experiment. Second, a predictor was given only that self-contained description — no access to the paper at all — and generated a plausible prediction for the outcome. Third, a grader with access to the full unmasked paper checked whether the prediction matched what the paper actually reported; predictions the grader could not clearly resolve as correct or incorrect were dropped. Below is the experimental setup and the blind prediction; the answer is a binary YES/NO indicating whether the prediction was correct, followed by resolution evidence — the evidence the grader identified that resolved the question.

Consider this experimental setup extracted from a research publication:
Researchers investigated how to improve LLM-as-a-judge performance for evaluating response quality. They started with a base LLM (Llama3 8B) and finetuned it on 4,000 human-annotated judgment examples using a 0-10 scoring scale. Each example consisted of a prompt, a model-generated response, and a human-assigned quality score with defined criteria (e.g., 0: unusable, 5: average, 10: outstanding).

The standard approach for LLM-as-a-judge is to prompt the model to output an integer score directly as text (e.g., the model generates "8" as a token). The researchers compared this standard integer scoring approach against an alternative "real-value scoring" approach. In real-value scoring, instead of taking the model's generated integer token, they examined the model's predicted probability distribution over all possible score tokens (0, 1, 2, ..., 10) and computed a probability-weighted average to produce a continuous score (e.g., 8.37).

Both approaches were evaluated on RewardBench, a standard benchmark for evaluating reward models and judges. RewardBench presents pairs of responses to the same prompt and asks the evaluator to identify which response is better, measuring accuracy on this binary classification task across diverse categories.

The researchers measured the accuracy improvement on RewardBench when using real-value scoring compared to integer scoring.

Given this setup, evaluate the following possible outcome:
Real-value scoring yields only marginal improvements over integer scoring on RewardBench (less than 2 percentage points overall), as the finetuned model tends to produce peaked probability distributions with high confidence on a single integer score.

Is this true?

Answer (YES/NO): NO